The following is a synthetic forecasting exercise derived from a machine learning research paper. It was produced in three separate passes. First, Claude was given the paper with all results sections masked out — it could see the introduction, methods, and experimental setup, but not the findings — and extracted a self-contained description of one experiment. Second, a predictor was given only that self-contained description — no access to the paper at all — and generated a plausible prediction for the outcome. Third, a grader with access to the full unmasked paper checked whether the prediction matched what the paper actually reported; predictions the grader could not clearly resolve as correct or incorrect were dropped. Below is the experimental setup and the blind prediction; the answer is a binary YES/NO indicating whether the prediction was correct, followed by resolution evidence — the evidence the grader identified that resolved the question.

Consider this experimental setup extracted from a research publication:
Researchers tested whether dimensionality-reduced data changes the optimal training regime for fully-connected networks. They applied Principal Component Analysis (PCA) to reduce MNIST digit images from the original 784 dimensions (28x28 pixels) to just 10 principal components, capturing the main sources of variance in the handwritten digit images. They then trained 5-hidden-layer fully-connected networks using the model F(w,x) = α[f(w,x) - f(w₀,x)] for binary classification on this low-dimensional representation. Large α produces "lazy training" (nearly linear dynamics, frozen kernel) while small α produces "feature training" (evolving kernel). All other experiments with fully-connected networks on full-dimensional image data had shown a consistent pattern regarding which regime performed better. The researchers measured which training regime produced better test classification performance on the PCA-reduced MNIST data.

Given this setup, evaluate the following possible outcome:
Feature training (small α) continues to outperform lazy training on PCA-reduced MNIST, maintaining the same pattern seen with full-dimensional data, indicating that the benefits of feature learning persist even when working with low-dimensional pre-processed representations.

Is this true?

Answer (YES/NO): NO